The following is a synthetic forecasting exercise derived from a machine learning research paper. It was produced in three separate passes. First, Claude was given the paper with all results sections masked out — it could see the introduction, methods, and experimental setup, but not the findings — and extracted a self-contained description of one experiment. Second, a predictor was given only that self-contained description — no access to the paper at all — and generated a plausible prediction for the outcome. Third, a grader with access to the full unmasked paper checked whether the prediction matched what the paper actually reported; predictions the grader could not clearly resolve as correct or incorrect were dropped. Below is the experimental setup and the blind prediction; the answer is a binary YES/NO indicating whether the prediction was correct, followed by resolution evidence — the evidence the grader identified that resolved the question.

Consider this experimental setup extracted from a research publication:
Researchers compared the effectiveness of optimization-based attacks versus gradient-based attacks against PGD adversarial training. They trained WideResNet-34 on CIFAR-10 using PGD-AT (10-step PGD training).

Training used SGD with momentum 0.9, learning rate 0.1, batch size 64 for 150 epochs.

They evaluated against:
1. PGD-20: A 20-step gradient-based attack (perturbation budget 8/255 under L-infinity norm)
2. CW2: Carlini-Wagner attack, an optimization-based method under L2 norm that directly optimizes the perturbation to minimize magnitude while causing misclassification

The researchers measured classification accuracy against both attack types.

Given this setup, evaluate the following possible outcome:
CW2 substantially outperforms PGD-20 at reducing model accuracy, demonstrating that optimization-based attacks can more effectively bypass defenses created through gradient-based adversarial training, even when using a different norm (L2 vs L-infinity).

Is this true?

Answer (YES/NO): NO